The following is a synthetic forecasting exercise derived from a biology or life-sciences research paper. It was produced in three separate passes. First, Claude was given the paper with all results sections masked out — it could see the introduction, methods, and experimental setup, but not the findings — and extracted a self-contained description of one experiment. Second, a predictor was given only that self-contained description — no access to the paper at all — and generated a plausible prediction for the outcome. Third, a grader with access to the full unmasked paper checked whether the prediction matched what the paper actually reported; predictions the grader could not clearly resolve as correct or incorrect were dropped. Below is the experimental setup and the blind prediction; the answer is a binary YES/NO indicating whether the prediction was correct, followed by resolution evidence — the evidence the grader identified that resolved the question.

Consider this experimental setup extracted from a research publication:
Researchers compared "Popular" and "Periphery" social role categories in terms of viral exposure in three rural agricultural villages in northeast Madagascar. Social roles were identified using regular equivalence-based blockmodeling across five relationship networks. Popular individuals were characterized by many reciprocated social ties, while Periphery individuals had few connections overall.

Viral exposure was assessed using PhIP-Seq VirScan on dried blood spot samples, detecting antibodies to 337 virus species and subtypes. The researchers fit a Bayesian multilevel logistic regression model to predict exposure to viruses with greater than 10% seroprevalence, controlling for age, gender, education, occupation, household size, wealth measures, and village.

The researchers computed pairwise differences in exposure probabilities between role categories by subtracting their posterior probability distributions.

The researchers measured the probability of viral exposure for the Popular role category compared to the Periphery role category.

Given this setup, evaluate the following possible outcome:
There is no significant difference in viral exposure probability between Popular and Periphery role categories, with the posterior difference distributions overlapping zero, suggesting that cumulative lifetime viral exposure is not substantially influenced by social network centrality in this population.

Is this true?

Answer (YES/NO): YES